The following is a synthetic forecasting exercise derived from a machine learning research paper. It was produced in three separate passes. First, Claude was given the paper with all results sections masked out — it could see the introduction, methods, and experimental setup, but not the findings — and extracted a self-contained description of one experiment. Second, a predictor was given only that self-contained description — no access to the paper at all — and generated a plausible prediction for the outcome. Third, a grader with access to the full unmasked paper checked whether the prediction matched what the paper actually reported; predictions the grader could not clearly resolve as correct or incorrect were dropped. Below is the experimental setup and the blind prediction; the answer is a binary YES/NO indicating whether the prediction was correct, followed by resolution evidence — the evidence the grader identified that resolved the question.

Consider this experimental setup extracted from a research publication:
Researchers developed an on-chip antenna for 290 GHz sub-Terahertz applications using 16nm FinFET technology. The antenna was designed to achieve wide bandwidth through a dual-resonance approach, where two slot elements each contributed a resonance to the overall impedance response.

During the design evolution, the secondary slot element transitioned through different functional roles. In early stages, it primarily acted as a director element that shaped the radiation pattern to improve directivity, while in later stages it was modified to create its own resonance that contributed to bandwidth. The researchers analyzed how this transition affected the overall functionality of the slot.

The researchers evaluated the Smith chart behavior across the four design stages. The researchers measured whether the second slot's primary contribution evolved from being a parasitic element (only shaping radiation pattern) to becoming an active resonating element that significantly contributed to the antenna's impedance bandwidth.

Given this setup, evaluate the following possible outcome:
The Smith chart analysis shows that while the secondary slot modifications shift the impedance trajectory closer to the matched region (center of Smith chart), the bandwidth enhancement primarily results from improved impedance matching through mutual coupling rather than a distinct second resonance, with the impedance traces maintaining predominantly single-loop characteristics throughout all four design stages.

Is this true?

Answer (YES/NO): NO